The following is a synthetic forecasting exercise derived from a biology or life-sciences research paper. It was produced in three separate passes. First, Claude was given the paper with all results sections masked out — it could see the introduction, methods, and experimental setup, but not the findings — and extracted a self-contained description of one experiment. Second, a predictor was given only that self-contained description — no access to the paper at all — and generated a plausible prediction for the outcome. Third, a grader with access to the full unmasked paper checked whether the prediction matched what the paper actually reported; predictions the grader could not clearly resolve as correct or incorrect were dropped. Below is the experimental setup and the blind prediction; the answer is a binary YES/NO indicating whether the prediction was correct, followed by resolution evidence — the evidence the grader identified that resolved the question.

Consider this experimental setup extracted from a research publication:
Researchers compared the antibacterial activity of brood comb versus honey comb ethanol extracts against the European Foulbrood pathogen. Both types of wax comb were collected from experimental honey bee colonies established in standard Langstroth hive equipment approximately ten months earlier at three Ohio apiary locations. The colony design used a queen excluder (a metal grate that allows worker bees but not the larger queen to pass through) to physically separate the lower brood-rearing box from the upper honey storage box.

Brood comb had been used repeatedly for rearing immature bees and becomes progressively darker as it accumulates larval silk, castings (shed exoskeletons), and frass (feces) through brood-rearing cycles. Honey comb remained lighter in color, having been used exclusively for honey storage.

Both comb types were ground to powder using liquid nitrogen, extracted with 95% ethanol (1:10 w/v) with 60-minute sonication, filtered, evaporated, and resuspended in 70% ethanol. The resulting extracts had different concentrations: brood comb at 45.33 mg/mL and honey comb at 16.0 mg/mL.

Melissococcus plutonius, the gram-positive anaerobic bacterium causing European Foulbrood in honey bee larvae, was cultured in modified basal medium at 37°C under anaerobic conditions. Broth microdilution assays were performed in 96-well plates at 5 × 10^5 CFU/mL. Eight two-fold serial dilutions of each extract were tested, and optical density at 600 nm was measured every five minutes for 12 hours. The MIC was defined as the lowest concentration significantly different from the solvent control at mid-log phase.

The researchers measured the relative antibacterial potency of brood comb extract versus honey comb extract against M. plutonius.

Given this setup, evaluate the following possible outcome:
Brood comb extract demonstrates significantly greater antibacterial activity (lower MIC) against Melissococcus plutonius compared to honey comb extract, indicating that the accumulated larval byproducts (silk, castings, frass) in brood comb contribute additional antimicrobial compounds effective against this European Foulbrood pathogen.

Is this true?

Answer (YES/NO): NO